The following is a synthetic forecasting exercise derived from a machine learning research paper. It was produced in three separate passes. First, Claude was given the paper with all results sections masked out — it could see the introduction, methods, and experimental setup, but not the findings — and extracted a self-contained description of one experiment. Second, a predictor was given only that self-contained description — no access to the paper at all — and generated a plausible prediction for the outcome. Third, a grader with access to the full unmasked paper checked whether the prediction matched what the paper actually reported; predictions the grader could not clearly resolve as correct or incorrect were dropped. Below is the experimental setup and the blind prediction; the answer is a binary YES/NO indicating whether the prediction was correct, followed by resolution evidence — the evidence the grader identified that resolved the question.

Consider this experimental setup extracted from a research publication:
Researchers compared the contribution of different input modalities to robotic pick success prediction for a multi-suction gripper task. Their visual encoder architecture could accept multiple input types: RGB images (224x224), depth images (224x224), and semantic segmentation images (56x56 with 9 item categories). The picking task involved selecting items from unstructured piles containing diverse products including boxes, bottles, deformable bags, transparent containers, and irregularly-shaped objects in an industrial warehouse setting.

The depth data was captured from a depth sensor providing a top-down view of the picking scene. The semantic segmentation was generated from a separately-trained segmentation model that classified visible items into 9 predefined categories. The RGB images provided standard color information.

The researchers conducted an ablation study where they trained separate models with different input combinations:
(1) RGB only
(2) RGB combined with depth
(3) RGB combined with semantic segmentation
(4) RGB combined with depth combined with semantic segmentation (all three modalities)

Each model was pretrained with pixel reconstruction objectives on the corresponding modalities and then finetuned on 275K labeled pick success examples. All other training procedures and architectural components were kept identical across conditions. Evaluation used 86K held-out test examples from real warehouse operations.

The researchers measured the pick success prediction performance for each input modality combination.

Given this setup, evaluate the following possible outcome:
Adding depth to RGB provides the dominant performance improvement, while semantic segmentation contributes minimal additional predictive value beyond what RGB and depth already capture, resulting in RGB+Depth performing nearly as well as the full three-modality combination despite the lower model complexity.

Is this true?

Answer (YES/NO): YES